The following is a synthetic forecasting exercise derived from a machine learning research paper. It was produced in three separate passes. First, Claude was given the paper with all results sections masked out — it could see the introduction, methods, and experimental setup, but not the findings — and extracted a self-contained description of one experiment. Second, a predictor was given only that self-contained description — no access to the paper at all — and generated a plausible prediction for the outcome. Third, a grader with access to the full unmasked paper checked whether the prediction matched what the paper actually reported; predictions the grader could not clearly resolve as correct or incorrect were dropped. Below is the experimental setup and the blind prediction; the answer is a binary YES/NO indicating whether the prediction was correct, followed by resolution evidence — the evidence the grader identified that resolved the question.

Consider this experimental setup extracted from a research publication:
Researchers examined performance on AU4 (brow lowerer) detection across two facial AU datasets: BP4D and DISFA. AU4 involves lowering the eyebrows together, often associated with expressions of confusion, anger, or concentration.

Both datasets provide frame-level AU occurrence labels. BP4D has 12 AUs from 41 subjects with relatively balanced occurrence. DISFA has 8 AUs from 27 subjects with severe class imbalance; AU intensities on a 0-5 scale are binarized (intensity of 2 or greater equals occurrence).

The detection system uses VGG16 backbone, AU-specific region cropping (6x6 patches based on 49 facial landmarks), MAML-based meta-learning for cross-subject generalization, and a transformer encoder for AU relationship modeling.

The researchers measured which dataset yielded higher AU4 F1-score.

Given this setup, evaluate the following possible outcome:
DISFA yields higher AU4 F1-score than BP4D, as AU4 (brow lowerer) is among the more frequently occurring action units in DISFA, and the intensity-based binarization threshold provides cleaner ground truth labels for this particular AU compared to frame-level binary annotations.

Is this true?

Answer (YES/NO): YES